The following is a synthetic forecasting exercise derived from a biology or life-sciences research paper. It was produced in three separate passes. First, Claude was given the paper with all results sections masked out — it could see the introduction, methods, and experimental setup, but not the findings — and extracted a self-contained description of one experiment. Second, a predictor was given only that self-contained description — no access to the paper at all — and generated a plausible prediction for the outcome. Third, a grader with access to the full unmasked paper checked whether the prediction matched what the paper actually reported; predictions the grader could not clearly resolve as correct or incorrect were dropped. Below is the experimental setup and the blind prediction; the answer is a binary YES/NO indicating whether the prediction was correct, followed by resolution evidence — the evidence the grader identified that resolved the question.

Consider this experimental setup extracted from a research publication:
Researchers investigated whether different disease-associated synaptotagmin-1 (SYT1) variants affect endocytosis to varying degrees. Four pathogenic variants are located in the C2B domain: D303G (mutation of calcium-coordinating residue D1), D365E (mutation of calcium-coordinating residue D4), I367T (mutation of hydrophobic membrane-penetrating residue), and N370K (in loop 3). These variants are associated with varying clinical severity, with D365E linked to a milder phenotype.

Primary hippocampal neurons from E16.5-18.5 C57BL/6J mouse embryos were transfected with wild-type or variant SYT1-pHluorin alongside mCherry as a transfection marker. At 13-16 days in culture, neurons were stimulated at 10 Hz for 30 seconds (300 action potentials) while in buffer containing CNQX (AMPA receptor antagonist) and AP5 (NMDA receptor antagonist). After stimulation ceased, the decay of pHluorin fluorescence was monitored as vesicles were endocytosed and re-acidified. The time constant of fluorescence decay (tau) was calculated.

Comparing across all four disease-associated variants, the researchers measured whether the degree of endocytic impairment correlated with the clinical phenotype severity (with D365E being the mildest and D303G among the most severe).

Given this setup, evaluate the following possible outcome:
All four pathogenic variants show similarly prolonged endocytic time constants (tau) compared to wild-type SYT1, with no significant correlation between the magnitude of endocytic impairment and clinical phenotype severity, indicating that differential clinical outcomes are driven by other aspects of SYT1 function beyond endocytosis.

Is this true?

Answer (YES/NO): NO